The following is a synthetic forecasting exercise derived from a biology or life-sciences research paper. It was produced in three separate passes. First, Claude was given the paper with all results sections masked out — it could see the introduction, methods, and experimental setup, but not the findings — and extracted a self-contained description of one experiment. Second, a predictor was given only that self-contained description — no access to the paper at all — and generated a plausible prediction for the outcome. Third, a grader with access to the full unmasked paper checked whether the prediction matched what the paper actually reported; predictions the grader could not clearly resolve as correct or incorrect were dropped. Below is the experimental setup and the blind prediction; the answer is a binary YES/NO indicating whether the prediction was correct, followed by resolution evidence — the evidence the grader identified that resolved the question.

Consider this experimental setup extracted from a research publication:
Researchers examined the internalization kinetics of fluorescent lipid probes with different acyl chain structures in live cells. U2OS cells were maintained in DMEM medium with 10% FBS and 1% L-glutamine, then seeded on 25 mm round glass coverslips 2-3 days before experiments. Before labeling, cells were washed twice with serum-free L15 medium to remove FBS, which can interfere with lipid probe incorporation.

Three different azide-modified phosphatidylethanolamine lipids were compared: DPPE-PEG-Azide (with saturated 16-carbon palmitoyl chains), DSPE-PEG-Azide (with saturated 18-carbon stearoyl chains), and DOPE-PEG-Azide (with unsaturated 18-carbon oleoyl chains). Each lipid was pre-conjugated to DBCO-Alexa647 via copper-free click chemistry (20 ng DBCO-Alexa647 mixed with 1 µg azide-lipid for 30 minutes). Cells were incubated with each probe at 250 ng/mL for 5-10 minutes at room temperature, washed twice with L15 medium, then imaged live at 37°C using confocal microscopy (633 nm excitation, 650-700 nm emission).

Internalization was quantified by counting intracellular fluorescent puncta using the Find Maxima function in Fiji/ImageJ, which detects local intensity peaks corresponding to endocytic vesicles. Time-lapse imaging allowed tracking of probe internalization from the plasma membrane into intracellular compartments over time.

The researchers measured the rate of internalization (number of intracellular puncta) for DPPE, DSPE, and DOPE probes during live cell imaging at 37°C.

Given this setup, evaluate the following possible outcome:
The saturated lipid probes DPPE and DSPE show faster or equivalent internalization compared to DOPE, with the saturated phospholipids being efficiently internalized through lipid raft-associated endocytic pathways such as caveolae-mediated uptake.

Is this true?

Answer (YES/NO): NO